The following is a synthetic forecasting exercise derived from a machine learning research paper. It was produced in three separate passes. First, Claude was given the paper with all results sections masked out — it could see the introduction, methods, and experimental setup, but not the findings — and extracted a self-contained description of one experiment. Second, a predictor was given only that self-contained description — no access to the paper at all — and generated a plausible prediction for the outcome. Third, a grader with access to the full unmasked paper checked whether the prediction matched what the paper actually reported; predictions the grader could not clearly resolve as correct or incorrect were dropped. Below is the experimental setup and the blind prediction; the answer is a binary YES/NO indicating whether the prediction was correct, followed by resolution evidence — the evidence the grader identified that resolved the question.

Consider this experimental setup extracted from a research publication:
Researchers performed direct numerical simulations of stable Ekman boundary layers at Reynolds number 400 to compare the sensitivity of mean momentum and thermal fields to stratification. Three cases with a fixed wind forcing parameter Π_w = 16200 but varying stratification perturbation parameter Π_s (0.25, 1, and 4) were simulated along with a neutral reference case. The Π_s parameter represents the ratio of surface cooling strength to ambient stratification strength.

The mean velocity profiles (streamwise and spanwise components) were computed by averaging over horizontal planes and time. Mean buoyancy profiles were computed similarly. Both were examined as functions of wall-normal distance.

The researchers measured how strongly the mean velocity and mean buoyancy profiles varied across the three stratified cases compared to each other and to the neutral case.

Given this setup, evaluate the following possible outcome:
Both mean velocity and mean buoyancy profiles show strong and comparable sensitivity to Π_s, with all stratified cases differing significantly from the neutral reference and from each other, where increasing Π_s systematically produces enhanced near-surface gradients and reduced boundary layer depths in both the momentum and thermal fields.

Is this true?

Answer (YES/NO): NO